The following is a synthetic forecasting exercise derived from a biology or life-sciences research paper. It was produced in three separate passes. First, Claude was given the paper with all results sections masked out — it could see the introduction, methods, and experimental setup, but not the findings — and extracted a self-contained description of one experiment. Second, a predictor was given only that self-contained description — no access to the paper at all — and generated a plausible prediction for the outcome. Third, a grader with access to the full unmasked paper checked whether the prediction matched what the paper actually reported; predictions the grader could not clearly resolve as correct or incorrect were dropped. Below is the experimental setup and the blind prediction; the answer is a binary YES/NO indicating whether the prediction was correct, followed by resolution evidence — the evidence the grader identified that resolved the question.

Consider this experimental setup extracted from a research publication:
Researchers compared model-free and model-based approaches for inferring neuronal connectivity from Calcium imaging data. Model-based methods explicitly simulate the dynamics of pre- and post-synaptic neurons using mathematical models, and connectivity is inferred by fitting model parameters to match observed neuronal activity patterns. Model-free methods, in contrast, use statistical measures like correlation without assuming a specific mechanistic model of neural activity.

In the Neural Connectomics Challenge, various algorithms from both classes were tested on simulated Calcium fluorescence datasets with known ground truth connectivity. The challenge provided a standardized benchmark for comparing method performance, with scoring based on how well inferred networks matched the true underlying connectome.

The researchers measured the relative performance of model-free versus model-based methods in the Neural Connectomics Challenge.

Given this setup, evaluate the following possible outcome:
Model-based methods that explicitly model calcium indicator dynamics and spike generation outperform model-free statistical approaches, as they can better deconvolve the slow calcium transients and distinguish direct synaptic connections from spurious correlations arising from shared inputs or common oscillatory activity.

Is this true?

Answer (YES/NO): NO